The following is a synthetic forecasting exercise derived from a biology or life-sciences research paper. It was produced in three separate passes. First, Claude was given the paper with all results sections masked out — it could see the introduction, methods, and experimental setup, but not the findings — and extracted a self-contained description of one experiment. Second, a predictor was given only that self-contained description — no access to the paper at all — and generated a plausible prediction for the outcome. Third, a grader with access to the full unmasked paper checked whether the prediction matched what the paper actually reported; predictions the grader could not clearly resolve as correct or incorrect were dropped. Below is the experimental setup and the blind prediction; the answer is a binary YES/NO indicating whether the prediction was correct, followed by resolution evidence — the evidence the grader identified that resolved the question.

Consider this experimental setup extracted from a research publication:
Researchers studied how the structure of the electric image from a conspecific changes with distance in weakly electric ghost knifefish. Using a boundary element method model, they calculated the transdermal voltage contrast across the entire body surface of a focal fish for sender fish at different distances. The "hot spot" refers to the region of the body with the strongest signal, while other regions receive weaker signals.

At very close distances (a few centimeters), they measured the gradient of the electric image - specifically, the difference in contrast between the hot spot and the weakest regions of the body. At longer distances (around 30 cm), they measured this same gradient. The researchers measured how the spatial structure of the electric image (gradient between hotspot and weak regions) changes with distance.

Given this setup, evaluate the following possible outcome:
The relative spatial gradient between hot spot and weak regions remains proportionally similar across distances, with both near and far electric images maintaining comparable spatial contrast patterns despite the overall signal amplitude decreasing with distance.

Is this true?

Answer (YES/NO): NO